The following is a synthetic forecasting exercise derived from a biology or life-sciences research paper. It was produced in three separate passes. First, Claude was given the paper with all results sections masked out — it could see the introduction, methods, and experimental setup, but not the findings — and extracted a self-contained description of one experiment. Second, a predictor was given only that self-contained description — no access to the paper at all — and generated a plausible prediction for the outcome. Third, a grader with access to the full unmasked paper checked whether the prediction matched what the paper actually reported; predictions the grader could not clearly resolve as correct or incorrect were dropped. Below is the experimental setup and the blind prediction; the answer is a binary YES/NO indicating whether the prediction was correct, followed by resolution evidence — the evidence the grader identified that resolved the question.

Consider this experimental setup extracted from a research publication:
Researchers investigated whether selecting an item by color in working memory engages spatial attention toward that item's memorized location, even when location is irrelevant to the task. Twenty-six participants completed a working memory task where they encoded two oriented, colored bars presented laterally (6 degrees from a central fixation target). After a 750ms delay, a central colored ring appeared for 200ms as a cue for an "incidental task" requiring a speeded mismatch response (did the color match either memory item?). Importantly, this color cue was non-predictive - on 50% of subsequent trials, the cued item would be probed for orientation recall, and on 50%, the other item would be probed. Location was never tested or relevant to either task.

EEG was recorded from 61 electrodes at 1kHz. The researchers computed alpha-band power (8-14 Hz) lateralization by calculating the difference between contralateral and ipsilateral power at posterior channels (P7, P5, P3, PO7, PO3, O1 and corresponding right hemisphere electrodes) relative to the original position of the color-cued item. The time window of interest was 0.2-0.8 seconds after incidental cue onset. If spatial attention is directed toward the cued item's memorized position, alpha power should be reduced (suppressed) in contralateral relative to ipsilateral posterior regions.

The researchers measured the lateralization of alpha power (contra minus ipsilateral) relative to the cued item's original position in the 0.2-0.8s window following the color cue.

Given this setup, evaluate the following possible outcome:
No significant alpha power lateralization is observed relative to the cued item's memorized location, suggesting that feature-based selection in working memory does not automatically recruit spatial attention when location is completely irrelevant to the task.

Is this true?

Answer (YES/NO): NO